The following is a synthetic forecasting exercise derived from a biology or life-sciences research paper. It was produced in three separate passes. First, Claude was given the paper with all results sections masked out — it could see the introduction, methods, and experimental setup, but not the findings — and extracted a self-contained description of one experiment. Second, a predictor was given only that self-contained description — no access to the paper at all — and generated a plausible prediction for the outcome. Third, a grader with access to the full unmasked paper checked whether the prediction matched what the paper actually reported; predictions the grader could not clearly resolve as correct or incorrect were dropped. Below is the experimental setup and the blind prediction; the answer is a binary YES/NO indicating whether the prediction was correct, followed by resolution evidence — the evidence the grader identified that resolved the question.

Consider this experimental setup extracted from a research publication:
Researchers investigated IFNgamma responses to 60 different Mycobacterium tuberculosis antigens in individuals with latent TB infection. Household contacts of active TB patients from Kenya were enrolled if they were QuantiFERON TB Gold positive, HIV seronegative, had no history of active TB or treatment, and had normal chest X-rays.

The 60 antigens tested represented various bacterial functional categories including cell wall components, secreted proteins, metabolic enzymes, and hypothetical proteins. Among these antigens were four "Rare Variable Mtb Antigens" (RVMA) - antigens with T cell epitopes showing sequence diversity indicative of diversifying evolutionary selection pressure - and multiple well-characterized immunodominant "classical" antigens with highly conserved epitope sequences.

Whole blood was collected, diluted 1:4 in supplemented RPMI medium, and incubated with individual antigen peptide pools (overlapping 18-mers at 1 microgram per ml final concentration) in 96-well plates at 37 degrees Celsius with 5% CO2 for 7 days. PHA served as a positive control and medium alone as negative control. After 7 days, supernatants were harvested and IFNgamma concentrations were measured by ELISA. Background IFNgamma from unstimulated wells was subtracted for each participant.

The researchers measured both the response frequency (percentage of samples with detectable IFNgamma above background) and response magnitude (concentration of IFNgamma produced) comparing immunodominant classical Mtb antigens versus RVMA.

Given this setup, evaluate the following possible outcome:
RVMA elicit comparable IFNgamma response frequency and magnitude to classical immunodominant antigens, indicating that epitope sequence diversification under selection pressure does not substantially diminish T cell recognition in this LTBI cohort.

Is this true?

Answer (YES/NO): NO